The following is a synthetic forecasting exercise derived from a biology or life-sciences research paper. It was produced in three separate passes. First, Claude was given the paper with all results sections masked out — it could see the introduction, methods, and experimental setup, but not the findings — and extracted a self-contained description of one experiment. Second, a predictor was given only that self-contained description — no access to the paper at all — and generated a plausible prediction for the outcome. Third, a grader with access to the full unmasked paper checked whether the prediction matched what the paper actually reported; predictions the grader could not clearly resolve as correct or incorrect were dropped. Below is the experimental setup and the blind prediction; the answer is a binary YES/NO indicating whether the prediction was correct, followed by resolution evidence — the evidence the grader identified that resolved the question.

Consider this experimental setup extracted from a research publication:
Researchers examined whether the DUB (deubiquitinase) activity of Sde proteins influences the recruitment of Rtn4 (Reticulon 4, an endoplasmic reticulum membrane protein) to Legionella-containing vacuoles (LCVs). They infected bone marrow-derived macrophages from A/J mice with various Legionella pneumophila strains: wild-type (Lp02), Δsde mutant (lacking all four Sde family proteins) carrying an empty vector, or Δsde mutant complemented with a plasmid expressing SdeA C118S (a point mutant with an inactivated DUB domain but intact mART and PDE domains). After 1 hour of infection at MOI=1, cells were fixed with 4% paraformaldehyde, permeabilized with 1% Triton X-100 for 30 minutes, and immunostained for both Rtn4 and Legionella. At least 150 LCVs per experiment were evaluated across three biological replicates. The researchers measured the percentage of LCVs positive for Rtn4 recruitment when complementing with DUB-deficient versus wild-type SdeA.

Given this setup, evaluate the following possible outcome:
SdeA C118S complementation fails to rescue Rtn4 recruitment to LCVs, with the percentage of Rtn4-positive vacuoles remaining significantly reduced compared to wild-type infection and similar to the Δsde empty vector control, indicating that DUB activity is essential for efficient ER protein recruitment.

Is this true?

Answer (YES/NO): NO